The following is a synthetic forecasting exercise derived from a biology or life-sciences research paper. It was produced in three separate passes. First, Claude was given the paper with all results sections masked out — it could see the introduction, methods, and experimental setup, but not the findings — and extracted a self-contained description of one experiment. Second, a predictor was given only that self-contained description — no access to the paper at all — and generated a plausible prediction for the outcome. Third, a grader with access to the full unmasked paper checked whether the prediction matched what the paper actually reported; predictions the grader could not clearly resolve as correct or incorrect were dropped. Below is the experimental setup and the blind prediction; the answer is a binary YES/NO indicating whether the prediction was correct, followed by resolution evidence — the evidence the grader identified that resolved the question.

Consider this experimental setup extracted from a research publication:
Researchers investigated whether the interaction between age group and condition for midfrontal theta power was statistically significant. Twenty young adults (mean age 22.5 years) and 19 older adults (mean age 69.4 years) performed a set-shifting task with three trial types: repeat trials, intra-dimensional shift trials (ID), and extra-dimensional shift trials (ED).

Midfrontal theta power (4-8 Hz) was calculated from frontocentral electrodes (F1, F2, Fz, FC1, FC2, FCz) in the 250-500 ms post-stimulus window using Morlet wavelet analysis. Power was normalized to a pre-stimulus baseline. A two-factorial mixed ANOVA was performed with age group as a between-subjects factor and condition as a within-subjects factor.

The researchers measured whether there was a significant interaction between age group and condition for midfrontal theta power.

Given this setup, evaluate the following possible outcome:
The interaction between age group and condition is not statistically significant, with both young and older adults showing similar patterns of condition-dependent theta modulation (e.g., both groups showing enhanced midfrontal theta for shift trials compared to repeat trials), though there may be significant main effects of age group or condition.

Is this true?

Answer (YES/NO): NO